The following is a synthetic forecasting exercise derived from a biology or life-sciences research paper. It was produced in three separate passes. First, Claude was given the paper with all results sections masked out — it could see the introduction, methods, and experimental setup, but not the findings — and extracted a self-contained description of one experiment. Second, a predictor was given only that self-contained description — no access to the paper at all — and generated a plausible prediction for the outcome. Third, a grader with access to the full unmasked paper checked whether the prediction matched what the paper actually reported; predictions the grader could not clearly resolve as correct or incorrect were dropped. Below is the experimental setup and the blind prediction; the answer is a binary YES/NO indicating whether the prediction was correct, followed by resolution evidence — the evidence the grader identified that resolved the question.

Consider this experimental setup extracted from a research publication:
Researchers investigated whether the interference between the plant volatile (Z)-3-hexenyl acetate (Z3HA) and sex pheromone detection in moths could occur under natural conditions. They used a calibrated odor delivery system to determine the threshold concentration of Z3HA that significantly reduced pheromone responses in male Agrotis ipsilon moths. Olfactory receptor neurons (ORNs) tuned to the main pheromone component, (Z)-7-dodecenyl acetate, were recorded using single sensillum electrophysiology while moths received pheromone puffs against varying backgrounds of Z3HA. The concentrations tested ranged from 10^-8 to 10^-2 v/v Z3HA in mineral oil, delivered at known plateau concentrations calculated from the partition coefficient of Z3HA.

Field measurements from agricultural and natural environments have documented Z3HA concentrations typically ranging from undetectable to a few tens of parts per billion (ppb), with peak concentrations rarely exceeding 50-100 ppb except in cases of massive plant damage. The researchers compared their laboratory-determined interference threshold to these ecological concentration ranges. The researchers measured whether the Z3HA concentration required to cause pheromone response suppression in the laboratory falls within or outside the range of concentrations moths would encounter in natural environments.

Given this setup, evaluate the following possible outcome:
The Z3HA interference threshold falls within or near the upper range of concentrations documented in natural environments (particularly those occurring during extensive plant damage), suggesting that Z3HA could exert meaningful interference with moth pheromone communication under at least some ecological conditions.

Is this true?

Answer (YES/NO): NO